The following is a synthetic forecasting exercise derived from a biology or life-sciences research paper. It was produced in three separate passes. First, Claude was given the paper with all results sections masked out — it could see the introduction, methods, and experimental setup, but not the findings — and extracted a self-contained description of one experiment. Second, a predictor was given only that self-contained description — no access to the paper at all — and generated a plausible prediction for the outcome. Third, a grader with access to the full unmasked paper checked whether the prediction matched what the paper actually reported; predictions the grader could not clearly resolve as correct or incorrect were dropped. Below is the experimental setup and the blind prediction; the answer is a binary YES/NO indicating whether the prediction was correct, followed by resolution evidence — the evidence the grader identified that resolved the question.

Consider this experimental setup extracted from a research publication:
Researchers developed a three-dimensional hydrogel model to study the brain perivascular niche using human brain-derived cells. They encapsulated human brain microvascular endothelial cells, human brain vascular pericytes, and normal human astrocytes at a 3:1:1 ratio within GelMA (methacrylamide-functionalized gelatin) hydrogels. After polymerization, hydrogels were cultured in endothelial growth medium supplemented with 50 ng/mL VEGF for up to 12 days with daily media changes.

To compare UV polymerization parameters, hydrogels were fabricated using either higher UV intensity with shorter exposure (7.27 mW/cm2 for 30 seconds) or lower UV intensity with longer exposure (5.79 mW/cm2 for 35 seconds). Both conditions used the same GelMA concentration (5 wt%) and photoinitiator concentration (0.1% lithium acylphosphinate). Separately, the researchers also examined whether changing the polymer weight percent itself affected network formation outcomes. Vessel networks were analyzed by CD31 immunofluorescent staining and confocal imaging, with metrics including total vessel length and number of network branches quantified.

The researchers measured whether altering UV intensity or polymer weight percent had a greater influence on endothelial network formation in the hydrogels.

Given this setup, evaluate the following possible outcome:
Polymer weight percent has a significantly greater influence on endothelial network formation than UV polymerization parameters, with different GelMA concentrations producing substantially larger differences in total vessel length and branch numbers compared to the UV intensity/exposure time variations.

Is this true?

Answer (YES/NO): NO